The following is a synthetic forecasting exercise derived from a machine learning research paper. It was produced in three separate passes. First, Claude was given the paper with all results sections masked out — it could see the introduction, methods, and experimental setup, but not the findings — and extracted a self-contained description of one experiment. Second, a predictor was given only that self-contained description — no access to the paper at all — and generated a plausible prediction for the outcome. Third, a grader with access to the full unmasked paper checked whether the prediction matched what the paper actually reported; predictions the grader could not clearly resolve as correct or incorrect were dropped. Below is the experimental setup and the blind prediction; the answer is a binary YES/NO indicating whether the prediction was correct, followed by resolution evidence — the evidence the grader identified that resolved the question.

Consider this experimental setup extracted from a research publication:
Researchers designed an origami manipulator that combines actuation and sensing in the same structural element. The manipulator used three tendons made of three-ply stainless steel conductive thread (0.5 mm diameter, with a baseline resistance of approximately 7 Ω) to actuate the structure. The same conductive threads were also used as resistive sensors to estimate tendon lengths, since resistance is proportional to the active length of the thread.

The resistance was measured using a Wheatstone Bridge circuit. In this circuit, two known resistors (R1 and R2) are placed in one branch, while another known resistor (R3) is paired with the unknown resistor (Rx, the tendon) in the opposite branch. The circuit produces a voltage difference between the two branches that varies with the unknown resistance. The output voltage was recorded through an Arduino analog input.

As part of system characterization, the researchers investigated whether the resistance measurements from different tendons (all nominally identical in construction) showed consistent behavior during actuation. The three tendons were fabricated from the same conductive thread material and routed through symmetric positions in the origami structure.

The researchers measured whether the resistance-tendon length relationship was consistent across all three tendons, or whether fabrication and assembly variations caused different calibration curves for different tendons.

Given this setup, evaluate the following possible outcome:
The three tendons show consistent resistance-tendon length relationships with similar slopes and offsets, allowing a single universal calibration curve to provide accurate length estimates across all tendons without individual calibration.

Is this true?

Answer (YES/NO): NO